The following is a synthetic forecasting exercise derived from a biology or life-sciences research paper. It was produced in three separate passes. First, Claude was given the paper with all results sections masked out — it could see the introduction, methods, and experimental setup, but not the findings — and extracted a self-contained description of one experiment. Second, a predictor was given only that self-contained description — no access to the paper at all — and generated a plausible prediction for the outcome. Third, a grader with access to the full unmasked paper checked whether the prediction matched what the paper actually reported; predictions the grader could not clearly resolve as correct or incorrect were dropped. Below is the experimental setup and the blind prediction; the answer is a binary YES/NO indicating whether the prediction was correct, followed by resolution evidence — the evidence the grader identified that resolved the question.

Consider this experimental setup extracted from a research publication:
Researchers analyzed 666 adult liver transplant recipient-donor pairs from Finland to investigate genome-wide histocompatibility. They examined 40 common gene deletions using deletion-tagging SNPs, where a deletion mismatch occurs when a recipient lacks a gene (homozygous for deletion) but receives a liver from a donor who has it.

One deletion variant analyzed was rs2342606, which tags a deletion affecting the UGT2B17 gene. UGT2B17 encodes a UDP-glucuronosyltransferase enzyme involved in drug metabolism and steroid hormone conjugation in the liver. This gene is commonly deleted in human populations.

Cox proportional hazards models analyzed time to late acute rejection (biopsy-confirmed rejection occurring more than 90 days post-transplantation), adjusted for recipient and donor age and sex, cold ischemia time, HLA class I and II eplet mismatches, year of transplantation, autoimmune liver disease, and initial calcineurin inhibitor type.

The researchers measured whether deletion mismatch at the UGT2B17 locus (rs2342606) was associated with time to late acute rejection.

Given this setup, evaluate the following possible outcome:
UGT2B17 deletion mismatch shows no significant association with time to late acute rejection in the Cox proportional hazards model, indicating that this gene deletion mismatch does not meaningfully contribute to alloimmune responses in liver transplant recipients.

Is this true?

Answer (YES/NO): YES